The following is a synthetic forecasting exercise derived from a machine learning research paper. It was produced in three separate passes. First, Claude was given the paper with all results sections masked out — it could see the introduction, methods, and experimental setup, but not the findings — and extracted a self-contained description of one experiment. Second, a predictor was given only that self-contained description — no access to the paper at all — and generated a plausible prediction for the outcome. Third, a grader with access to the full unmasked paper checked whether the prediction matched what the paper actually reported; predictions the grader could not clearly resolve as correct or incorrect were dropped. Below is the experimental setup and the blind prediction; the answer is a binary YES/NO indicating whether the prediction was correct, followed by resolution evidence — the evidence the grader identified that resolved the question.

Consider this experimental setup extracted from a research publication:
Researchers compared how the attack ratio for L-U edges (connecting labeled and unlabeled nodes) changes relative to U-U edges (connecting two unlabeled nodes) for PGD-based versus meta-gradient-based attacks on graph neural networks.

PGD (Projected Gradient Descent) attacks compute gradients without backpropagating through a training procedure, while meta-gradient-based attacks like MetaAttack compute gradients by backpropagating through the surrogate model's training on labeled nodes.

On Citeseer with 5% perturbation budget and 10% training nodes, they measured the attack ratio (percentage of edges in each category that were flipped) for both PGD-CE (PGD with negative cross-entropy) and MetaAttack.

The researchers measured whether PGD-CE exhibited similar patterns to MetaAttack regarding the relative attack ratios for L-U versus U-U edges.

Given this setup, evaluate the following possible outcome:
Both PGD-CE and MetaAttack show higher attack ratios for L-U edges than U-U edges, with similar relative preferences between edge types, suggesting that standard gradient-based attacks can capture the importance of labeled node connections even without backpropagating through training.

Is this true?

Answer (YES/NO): NO